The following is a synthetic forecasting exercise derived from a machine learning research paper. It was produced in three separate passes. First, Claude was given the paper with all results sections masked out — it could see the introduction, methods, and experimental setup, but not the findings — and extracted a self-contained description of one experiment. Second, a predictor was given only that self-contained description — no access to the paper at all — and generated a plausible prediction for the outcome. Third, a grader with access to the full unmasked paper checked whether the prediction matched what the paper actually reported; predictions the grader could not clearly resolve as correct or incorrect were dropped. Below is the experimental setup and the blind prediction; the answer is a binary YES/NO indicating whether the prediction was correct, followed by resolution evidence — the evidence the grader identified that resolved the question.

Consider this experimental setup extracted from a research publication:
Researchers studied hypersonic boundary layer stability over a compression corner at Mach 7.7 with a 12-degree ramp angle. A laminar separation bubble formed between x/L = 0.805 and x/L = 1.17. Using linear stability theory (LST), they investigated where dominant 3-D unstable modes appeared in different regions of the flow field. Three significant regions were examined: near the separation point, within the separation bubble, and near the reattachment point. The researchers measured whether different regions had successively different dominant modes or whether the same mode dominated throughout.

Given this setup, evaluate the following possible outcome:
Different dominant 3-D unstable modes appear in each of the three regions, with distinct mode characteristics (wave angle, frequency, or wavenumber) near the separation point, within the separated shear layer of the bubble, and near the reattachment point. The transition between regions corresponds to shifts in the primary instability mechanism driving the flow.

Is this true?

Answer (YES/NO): NO